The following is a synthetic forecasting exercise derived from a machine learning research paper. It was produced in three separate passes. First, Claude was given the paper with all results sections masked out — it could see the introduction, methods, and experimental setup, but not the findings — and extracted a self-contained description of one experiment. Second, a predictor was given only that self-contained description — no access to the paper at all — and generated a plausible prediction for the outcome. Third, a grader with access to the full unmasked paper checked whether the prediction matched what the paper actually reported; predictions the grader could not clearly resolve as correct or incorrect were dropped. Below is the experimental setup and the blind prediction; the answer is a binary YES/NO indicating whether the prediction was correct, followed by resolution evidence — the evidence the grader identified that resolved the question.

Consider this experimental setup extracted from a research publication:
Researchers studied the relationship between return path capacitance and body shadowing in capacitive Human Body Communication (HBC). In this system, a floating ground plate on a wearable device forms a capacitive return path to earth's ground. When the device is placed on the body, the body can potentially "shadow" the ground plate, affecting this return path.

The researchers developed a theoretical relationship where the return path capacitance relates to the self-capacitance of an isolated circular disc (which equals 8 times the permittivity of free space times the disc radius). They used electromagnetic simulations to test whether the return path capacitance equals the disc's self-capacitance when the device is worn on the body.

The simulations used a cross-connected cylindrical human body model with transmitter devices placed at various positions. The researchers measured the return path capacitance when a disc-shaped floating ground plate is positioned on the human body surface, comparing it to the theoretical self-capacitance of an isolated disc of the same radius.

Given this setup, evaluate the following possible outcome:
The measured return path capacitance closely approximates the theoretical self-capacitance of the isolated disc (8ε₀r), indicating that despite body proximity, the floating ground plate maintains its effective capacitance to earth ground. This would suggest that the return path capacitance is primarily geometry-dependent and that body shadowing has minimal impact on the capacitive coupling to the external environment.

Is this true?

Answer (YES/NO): NO